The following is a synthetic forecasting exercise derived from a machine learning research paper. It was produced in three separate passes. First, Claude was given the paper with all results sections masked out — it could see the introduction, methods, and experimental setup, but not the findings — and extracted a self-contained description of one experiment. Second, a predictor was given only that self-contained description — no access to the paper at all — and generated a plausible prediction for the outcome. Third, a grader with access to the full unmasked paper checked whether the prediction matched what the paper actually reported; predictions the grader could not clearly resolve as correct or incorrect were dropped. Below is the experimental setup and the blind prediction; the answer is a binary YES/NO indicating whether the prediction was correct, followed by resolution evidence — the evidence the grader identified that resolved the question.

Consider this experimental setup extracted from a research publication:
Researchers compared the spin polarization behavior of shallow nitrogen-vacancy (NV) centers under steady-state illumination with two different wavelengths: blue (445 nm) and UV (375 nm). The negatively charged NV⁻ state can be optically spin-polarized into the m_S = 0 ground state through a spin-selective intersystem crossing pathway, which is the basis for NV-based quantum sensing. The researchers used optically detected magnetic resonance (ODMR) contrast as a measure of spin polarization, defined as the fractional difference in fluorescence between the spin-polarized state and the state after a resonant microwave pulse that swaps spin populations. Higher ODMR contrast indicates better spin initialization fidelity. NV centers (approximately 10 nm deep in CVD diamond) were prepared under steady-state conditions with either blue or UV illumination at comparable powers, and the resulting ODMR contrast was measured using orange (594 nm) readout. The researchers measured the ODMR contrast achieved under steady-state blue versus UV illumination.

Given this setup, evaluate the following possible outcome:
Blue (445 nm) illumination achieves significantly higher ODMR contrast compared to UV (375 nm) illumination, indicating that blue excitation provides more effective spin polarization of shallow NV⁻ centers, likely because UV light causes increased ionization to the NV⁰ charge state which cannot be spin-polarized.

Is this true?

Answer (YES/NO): NO